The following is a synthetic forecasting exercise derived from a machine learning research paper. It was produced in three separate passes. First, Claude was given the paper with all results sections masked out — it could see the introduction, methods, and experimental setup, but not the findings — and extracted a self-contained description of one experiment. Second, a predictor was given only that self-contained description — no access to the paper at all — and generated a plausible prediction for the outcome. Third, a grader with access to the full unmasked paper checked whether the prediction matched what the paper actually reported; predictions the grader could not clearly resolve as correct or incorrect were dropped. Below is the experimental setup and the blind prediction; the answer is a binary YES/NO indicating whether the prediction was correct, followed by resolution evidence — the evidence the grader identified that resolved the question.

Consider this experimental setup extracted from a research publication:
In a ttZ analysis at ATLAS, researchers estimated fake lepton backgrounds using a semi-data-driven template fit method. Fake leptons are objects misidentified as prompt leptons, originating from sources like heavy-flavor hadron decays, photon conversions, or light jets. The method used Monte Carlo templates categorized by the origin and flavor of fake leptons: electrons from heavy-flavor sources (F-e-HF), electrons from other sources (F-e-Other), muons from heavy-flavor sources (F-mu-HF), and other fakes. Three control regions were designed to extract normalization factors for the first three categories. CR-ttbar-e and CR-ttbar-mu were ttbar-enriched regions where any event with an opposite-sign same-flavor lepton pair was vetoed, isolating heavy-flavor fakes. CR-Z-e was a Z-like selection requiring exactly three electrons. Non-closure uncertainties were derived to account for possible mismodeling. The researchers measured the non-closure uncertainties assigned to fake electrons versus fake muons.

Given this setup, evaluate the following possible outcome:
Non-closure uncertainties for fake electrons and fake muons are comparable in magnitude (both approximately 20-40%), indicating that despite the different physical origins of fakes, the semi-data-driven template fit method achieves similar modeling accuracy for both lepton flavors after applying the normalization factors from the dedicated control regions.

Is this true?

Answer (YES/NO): NO